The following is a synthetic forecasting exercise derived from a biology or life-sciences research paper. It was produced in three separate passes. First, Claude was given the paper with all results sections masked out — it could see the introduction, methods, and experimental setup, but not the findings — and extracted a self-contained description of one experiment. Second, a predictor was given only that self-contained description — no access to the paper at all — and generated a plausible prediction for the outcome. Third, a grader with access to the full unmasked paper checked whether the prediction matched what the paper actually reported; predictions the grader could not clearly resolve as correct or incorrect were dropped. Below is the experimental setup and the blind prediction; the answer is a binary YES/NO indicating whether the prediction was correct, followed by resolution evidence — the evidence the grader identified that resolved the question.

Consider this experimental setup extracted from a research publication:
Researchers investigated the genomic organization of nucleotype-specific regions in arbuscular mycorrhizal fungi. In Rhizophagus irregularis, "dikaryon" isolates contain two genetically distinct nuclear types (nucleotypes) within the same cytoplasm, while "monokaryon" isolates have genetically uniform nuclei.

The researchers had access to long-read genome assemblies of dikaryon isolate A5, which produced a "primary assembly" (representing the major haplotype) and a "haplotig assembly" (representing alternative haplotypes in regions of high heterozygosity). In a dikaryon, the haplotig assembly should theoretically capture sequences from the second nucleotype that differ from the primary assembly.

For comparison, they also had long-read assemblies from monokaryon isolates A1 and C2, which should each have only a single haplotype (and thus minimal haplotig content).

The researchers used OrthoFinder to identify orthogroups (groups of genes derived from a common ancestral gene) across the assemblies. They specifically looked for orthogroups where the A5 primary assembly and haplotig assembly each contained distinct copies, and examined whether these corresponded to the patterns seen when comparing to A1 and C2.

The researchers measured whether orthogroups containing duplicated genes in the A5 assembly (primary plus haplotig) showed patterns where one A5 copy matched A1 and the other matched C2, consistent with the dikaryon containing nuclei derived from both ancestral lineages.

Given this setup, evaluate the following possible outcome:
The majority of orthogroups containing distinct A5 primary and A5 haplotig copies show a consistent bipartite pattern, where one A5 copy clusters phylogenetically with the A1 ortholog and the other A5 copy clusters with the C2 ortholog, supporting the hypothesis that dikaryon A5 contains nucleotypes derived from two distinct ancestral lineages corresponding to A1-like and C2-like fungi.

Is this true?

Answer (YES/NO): NO